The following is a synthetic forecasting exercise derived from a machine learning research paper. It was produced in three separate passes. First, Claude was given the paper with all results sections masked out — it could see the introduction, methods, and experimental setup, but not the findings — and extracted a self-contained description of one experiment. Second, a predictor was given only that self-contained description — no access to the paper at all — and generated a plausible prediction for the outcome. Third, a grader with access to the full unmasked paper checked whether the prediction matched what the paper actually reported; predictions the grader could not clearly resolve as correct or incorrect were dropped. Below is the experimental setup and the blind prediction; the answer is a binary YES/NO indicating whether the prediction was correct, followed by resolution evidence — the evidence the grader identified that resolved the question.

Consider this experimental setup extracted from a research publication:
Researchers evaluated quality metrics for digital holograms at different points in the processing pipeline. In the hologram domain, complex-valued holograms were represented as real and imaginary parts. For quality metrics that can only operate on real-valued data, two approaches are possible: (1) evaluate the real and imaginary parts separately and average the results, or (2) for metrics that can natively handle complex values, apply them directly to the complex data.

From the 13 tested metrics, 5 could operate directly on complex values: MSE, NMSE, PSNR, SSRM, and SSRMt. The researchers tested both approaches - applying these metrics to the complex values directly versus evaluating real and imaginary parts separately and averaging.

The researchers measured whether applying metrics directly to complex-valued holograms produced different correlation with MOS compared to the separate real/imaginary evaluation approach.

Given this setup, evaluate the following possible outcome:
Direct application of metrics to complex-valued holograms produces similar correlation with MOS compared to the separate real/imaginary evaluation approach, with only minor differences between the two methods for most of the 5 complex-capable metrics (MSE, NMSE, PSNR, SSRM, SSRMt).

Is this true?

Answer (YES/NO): YES